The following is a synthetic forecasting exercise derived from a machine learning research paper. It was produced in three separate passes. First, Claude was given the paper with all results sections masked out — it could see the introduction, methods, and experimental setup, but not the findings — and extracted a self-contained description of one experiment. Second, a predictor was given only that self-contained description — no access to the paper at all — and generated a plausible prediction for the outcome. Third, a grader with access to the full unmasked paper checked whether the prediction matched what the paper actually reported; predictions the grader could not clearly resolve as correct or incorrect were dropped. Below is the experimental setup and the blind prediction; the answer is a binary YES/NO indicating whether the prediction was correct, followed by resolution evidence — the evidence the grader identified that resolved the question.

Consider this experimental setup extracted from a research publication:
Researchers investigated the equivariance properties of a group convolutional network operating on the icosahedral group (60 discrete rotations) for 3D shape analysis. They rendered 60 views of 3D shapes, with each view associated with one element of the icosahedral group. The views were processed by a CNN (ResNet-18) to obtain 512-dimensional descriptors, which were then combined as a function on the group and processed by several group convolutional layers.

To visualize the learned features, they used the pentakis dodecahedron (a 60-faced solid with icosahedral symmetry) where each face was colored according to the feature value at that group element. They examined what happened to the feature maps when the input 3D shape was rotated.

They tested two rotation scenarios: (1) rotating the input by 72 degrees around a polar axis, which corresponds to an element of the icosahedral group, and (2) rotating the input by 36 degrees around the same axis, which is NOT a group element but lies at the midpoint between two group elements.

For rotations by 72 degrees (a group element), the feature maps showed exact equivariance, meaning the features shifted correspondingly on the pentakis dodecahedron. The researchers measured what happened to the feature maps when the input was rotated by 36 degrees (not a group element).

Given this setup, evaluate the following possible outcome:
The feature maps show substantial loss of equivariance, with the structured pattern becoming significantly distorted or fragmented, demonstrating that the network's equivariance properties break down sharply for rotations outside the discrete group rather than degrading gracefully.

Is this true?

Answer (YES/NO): NO